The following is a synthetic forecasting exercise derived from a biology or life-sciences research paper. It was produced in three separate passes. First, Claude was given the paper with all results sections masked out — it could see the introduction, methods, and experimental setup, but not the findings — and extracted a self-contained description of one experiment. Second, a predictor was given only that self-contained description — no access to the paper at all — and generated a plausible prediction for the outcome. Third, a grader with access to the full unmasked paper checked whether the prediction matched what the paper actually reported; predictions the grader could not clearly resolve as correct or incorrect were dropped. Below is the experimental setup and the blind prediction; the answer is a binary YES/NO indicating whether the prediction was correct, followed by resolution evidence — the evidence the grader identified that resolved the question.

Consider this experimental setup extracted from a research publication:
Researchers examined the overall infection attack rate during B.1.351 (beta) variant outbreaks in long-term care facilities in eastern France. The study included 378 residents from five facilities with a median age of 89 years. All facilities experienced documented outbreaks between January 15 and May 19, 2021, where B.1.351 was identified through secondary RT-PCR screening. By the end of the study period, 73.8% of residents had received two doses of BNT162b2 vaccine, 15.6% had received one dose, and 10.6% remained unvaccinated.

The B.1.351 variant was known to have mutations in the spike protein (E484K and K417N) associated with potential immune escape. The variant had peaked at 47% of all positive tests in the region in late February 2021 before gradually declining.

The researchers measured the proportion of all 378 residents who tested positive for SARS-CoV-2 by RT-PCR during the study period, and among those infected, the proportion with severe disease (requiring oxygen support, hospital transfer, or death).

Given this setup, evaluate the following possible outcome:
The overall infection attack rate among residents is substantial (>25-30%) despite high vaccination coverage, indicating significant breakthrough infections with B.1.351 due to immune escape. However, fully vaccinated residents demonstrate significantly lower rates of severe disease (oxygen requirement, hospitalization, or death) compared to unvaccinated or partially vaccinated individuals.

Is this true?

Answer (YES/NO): YES